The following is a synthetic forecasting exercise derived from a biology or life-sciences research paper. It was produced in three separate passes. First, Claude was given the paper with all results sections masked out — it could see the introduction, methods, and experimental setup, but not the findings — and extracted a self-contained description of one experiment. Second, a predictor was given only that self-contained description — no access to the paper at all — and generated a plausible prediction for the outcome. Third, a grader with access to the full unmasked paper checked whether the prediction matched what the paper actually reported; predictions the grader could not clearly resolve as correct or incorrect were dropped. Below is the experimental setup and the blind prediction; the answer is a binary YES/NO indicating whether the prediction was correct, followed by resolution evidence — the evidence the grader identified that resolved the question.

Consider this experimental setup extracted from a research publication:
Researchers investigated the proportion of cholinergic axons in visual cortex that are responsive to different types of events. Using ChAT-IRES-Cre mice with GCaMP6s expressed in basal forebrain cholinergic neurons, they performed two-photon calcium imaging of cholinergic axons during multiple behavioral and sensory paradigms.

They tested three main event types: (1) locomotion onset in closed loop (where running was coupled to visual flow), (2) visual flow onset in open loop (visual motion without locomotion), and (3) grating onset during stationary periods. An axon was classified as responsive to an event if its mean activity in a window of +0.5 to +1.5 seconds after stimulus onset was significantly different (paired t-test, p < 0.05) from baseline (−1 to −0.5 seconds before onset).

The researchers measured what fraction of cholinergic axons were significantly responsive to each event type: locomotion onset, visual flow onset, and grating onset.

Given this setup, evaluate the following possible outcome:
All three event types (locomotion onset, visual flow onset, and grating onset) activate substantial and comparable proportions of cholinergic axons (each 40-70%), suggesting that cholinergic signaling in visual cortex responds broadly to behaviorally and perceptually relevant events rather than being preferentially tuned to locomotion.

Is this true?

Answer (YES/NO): NO